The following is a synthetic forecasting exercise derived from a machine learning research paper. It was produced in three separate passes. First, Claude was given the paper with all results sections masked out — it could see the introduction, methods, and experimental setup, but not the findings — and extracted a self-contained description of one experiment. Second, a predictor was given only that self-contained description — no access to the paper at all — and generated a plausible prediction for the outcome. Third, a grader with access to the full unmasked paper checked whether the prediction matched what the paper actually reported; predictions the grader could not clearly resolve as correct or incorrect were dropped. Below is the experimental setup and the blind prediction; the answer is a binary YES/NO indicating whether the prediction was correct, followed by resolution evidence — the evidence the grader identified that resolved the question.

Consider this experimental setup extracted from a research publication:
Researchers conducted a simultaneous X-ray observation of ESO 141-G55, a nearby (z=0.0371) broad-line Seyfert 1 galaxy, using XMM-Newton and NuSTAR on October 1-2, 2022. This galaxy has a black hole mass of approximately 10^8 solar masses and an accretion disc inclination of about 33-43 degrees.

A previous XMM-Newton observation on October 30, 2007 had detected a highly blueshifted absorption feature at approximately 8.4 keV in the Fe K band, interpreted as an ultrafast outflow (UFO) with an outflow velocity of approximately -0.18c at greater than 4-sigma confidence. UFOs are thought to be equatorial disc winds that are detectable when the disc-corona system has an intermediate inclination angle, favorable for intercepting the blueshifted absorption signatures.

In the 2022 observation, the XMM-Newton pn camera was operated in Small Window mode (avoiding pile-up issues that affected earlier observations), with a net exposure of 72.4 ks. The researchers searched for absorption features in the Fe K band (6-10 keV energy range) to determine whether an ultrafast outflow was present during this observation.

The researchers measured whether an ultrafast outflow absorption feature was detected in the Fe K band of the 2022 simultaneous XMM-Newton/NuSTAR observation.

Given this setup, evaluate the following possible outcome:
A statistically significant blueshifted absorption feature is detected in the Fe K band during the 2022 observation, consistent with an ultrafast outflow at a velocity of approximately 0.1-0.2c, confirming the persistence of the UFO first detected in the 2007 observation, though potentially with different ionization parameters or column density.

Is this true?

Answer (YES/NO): NO